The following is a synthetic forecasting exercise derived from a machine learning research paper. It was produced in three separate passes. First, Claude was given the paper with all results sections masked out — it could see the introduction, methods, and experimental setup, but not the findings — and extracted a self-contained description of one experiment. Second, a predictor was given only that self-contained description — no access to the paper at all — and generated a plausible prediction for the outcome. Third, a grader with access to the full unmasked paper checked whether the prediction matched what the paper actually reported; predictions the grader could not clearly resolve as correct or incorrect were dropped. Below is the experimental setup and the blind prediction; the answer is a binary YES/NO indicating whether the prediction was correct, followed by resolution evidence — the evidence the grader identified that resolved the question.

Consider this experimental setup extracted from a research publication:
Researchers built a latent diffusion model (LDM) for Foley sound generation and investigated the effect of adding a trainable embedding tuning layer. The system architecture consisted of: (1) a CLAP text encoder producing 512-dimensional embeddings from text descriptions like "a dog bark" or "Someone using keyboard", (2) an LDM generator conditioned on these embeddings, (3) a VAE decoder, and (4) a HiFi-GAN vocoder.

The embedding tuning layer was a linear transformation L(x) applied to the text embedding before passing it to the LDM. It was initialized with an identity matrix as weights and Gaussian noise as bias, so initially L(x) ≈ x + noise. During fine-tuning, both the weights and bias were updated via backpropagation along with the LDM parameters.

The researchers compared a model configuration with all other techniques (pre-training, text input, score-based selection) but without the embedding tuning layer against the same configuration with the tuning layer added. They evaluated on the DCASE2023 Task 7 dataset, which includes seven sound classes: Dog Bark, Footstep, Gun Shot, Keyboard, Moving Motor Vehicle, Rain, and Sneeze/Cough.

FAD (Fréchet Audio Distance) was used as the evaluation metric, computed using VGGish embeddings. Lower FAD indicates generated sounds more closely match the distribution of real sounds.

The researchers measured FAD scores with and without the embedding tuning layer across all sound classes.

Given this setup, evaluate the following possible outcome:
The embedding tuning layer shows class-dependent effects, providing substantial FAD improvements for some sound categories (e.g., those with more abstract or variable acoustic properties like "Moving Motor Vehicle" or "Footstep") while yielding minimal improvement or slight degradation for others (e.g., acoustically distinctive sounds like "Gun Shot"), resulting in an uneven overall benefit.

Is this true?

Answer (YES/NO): NO